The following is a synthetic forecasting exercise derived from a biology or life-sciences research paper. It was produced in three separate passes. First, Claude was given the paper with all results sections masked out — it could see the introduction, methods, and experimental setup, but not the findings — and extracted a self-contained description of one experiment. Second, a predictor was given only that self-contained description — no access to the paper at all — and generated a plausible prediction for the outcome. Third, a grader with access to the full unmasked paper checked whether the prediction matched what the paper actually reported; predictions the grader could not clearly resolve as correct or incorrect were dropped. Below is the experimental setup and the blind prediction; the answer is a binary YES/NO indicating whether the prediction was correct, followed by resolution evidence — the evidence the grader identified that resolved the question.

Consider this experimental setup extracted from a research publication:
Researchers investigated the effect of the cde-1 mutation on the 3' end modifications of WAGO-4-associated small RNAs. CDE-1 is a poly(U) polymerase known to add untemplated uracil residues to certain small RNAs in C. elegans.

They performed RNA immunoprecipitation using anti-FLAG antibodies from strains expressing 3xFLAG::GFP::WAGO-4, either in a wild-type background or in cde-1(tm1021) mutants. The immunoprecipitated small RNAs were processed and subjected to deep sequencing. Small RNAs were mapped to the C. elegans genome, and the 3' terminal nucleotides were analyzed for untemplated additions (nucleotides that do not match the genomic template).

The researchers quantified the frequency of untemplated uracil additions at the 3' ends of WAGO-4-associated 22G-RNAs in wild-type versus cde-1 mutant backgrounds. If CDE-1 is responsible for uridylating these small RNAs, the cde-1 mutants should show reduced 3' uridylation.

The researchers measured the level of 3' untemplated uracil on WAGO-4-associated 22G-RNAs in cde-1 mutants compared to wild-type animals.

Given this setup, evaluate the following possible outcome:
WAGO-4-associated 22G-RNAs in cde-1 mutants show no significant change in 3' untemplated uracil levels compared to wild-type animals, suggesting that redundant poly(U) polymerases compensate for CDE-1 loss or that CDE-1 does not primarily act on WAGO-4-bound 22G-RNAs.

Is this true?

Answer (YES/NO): NO